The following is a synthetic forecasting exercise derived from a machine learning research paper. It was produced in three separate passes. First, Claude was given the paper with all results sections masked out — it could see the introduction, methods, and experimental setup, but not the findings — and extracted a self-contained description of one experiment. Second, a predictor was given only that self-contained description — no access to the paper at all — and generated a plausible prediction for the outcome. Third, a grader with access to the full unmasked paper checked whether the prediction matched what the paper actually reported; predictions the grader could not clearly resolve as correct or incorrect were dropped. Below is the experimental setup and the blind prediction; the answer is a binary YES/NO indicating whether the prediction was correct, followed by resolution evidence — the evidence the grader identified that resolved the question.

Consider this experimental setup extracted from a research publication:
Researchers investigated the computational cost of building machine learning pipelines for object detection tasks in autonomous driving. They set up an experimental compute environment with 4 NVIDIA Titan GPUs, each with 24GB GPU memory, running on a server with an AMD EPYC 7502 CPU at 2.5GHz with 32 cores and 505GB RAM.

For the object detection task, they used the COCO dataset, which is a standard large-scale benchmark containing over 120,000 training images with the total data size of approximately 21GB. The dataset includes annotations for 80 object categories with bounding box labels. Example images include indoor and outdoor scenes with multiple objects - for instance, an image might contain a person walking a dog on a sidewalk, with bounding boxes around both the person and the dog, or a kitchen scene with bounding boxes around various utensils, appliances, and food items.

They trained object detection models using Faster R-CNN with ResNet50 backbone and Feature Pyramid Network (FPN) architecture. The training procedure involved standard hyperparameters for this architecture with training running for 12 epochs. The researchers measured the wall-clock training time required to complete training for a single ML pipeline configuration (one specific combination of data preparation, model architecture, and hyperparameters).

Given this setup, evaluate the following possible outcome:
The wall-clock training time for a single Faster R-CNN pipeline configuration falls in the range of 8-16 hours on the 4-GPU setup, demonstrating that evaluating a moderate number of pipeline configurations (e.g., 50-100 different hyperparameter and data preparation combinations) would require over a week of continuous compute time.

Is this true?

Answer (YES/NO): YES